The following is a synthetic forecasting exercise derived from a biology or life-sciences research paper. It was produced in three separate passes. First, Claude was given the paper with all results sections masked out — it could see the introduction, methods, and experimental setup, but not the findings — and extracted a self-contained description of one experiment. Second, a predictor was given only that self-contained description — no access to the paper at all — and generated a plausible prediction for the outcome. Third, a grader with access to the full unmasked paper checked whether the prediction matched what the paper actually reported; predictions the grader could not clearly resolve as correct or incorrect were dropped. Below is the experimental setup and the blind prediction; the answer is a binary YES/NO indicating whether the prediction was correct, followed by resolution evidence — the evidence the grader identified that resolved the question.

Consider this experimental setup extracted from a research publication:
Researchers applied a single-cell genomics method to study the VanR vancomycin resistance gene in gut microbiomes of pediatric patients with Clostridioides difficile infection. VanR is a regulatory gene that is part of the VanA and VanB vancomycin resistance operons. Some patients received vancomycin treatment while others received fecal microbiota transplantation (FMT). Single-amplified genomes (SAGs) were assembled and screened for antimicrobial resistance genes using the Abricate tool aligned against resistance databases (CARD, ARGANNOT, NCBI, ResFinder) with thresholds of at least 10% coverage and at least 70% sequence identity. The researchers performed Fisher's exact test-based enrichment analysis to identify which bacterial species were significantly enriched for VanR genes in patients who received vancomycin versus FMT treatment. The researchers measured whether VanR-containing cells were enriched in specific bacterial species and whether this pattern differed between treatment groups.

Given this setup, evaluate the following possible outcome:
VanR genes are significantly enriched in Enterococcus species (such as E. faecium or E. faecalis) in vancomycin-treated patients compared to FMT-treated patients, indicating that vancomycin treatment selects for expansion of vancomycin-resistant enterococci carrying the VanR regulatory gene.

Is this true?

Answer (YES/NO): NO